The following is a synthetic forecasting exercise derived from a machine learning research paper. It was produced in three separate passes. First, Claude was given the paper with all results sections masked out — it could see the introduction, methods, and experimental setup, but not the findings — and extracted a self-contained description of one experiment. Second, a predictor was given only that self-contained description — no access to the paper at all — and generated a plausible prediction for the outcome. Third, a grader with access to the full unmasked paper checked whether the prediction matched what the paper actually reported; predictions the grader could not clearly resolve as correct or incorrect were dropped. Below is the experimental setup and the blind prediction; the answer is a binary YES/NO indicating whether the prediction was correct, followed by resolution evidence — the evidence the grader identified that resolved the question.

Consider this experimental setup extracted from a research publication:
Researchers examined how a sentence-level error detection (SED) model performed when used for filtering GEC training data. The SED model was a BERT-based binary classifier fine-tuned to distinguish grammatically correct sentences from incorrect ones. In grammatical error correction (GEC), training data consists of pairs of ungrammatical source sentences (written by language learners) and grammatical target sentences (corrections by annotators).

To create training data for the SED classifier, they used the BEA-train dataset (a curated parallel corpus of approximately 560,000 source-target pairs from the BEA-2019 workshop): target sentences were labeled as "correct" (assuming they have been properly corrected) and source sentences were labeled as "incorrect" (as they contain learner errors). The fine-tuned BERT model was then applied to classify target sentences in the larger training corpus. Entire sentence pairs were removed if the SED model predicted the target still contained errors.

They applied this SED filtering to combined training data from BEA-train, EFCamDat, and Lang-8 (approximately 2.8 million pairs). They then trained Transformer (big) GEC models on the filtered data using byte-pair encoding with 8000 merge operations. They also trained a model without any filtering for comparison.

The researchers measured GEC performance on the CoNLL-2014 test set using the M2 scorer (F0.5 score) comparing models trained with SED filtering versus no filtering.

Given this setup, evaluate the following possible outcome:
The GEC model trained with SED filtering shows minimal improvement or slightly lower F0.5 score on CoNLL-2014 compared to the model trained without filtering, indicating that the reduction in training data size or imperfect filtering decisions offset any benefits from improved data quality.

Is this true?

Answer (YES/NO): NO